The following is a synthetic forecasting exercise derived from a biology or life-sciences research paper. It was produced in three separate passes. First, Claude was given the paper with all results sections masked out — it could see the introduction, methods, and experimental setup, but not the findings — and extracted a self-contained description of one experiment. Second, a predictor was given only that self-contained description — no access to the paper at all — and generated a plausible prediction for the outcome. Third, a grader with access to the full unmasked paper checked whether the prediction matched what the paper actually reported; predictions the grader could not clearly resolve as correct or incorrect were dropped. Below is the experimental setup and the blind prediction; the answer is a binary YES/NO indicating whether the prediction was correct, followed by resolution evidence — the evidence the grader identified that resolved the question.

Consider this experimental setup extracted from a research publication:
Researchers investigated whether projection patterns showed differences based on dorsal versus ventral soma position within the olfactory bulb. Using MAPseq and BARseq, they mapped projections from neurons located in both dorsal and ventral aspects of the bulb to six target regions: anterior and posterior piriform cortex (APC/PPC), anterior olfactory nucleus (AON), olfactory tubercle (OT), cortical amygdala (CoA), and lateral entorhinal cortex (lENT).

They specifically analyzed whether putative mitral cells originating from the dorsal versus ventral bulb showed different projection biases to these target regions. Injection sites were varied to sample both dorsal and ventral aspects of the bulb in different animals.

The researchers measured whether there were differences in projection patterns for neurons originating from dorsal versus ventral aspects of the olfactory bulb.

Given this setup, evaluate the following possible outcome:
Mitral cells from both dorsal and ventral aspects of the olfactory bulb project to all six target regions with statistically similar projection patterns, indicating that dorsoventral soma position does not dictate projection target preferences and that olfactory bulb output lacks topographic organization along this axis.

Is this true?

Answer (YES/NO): NO